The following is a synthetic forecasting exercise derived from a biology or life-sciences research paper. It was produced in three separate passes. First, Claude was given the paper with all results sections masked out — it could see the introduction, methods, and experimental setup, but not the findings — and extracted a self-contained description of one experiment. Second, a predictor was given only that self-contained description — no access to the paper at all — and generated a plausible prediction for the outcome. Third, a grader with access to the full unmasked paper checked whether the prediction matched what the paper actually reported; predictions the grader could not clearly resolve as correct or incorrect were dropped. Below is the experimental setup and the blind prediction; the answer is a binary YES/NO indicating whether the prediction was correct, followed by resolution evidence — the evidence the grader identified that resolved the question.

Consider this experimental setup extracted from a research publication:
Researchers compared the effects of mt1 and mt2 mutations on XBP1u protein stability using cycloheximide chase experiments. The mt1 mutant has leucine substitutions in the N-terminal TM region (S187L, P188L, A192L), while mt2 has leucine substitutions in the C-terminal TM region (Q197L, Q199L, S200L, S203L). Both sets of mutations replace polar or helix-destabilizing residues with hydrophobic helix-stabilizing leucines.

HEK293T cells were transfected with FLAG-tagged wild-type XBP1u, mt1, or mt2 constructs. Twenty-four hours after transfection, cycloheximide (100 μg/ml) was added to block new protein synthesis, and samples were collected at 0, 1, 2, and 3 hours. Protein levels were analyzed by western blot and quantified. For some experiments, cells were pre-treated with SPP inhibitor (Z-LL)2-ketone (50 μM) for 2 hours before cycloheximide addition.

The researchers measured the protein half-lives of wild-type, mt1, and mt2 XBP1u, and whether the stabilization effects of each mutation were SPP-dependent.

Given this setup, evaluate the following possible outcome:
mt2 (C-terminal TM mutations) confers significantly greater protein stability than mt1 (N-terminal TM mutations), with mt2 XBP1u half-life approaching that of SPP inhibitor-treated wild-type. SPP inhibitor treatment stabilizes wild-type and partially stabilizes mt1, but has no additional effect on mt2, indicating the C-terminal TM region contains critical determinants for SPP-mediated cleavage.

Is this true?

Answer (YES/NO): NO